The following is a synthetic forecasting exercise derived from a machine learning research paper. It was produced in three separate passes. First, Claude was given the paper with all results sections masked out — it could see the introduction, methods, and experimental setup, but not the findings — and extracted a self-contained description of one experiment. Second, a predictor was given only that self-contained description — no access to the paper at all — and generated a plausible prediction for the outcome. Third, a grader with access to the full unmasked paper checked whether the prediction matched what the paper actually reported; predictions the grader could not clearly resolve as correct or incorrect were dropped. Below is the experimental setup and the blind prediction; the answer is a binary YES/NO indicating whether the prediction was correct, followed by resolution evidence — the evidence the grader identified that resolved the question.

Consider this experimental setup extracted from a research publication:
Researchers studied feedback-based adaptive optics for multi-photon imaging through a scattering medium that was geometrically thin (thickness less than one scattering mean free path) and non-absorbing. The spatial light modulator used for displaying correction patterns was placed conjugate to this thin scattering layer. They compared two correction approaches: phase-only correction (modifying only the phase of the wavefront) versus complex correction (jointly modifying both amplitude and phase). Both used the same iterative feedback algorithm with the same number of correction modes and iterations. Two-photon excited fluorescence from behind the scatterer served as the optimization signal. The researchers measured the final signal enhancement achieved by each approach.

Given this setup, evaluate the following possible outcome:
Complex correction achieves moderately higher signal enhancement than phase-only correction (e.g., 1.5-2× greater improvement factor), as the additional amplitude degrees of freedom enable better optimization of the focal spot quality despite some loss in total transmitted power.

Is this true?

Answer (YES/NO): NO